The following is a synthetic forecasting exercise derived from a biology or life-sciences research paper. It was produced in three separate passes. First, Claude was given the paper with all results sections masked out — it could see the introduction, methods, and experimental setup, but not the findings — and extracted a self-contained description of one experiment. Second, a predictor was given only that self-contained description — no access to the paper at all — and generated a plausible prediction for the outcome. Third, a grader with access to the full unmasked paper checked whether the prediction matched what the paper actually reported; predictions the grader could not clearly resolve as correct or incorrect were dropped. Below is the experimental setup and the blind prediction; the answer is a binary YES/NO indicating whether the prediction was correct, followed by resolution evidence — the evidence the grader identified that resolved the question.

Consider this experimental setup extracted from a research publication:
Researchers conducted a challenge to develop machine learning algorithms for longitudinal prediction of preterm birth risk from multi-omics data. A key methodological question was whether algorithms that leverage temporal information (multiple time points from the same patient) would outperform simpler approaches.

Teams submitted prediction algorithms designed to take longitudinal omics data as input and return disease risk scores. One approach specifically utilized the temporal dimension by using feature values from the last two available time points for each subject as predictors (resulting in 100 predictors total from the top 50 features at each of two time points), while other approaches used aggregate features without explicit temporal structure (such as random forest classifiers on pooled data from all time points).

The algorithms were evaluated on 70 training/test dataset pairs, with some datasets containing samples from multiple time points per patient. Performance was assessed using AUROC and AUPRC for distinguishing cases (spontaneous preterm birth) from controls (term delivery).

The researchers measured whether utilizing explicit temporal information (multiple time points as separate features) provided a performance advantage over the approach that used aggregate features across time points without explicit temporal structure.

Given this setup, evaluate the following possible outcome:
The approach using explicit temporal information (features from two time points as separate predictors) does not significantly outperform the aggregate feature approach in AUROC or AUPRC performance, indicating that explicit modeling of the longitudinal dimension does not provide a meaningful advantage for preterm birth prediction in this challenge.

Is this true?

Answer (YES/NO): YES